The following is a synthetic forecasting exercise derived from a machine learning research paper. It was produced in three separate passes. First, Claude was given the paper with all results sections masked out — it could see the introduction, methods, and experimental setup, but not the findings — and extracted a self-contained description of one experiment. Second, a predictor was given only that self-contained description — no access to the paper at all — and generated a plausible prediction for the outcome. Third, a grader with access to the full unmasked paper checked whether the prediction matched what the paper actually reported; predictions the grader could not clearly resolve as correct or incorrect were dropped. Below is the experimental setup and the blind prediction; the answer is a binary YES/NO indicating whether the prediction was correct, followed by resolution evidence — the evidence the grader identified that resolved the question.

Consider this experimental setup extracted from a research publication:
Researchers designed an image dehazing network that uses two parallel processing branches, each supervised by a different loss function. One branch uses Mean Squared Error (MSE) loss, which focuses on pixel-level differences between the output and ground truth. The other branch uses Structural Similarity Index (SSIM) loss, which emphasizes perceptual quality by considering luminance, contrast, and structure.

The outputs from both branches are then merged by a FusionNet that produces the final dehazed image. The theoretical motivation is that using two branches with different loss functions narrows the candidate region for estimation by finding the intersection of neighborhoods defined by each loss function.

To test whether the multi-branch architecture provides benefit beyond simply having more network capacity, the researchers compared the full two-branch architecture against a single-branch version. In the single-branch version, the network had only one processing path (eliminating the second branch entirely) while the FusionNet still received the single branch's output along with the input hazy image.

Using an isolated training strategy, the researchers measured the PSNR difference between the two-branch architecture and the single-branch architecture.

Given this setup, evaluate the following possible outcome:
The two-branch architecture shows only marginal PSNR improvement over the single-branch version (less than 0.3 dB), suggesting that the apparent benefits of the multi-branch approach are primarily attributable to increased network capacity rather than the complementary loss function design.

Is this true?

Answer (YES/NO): NO